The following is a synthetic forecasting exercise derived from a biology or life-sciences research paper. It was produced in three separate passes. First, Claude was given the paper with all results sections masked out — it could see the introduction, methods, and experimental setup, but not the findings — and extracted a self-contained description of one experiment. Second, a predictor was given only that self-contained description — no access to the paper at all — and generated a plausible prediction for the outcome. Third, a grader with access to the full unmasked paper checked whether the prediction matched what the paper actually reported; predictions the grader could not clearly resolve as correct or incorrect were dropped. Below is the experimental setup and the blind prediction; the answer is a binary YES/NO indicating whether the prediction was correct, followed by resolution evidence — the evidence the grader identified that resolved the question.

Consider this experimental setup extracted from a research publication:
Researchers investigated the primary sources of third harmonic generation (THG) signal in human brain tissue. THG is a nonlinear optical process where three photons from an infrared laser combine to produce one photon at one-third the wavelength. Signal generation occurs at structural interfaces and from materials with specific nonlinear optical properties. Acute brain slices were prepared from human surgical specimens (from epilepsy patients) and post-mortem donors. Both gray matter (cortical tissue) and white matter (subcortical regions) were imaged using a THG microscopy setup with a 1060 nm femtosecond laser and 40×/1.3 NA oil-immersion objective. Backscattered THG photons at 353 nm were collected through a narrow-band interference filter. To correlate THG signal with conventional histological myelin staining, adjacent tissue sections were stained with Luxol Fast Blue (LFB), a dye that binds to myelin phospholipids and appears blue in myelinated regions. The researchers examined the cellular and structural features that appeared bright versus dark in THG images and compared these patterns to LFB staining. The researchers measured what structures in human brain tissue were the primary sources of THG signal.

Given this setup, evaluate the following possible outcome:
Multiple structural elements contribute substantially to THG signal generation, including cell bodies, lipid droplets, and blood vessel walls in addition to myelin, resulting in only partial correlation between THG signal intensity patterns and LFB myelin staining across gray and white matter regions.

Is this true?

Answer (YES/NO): NO